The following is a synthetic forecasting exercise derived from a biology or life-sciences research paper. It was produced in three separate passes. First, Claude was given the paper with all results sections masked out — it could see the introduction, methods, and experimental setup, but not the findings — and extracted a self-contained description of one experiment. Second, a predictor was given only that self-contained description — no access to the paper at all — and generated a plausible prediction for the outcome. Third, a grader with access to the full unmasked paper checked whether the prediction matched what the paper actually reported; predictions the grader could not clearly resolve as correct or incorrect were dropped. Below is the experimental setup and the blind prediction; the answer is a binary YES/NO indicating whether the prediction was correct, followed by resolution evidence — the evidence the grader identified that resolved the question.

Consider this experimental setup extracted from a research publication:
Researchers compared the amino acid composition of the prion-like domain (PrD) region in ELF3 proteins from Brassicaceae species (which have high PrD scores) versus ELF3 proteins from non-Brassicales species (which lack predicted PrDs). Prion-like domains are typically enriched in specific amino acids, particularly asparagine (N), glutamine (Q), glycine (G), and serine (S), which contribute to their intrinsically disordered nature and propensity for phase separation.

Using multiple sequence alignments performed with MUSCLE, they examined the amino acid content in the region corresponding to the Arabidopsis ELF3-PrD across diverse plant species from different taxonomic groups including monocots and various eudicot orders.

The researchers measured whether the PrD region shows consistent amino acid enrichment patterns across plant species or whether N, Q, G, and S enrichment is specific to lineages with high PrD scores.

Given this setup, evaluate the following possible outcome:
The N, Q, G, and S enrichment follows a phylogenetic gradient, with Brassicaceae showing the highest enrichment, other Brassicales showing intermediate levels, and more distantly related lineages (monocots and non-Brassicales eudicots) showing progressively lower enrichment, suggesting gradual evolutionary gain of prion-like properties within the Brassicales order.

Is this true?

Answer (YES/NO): NO